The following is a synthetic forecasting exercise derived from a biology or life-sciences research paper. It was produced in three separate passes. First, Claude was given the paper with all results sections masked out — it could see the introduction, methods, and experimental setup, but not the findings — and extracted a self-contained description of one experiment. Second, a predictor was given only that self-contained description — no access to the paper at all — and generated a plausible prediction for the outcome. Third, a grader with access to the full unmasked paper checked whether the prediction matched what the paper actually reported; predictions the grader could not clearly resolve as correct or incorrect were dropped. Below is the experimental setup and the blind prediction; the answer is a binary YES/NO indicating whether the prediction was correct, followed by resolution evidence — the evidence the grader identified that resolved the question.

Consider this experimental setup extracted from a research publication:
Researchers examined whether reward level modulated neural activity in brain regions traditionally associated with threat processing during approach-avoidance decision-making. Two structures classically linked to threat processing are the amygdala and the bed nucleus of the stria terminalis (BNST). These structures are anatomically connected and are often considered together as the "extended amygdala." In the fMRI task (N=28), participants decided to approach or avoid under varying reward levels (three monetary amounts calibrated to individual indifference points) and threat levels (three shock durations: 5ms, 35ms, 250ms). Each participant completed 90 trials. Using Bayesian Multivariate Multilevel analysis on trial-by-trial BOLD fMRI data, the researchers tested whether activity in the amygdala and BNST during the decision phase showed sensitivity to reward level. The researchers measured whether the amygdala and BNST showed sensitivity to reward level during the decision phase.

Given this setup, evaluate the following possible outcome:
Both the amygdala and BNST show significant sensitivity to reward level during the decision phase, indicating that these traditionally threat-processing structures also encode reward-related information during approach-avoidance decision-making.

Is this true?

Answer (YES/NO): YES